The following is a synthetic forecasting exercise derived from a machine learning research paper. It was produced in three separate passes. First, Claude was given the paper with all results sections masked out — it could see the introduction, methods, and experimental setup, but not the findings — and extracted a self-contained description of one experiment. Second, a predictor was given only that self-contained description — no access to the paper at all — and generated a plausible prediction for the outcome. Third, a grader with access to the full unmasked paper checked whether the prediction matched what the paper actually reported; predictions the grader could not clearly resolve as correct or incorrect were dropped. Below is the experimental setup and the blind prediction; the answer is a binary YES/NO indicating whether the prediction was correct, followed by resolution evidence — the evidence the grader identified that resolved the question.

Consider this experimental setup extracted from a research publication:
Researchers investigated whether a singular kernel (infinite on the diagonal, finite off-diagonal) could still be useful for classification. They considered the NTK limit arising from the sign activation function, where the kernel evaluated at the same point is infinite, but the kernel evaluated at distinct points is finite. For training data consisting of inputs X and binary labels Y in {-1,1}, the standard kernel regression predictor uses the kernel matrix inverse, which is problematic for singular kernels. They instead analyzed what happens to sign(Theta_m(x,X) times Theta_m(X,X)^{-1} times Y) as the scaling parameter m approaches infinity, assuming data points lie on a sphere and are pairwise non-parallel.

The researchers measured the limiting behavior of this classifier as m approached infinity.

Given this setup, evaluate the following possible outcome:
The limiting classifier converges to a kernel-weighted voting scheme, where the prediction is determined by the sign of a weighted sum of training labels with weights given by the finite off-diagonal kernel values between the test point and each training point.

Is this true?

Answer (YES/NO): YES